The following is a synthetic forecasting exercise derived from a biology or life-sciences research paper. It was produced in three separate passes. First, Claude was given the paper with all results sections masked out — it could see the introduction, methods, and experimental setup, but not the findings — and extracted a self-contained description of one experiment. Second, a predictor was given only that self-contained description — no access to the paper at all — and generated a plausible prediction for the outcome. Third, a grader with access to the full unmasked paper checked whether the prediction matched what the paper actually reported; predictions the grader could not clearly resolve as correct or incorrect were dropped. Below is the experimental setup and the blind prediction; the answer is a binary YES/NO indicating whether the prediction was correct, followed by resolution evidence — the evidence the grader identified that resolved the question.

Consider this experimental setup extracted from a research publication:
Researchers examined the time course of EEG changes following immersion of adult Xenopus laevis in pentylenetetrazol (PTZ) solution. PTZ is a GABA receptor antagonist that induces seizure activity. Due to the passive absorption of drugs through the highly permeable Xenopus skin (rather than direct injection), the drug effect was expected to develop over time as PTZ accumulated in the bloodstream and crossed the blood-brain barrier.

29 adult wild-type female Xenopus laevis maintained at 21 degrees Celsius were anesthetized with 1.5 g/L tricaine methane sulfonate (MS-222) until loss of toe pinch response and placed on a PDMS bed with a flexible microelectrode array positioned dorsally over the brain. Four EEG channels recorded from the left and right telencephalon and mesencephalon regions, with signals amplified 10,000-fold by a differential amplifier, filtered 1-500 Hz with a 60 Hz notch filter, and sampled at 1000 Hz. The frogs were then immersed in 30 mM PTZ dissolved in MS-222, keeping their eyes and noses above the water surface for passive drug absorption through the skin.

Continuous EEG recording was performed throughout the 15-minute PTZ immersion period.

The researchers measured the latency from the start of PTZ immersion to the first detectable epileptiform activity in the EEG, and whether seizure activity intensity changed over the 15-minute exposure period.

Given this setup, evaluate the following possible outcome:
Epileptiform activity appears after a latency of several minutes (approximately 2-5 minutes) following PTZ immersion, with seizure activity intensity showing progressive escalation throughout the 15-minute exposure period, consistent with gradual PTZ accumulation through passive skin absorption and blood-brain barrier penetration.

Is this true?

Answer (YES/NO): NO